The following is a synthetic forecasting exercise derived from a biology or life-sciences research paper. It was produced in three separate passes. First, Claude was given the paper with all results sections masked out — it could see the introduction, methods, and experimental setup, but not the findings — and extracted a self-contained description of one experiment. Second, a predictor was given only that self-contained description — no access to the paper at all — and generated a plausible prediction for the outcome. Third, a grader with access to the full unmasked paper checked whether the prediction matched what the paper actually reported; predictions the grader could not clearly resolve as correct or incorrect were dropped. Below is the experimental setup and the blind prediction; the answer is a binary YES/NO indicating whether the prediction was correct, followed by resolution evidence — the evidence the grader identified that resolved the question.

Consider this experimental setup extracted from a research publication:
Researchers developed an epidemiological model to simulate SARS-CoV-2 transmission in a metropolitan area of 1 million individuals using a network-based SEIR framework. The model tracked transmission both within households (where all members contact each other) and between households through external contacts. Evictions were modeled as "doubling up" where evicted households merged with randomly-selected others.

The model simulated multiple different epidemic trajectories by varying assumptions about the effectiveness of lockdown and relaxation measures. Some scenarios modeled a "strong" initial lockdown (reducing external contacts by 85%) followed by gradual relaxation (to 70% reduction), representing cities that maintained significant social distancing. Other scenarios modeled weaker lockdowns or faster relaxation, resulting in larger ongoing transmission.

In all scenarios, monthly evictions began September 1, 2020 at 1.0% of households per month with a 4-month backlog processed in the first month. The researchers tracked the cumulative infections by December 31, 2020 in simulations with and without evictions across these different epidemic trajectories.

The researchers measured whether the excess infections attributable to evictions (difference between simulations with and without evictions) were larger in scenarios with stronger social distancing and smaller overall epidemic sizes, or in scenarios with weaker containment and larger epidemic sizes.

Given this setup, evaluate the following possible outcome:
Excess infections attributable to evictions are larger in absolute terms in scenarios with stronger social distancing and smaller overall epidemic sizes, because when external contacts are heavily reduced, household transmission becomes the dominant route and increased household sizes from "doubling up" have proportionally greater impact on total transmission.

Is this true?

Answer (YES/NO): NO